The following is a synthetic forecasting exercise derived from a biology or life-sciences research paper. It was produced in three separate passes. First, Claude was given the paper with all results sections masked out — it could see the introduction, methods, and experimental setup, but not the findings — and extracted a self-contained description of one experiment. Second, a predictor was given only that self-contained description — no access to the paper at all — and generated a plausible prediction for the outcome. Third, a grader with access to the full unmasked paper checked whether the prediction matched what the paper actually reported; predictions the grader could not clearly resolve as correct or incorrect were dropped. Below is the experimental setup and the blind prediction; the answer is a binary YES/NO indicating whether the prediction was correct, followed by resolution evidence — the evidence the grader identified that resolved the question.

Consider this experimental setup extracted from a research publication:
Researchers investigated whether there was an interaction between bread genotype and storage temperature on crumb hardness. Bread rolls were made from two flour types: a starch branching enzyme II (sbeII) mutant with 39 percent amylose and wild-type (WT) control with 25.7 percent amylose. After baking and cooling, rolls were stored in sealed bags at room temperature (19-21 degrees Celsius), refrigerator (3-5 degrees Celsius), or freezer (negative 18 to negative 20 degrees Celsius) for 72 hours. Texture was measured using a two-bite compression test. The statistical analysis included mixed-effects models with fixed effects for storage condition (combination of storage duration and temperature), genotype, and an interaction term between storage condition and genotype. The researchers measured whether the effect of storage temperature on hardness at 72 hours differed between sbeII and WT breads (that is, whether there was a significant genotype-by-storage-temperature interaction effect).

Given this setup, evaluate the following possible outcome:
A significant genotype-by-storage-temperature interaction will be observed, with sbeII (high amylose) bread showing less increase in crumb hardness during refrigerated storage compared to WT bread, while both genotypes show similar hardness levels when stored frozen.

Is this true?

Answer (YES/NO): NO